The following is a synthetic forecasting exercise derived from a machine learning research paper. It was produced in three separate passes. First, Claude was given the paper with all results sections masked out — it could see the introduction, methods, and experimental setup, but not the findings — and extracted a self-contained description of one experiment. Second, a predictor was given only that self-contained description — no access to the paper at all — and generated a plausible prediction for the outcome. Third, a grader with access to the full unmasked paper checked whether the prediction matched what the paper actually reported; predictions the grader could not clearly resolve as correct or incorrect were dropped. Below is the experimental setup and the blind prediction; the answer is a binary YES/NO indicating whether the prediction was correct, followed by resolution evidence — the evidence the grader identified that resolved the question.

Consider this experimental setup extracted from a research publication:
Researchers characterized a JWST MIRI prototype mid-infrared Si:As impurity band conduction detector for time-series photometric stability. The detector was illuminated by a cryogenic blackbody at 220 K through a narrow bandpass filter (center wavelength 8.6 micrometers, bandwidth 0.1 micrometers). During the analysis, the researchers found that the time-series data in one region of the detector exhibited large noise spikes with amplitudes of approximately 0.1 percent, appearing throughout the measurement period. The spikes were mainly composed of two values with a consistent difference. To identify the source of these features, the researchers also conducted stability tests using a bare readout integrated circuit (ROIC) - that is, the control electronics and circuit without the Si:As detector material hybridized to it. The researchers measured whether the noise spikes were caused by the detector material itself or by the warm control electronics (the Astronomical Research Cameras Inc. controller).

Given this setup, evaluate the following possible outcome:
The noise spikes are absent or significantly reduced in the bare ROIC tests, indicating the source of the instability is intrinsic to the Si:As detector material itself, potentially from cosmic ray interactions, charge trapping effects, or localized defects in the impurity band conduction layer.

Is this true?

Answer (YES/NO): NO